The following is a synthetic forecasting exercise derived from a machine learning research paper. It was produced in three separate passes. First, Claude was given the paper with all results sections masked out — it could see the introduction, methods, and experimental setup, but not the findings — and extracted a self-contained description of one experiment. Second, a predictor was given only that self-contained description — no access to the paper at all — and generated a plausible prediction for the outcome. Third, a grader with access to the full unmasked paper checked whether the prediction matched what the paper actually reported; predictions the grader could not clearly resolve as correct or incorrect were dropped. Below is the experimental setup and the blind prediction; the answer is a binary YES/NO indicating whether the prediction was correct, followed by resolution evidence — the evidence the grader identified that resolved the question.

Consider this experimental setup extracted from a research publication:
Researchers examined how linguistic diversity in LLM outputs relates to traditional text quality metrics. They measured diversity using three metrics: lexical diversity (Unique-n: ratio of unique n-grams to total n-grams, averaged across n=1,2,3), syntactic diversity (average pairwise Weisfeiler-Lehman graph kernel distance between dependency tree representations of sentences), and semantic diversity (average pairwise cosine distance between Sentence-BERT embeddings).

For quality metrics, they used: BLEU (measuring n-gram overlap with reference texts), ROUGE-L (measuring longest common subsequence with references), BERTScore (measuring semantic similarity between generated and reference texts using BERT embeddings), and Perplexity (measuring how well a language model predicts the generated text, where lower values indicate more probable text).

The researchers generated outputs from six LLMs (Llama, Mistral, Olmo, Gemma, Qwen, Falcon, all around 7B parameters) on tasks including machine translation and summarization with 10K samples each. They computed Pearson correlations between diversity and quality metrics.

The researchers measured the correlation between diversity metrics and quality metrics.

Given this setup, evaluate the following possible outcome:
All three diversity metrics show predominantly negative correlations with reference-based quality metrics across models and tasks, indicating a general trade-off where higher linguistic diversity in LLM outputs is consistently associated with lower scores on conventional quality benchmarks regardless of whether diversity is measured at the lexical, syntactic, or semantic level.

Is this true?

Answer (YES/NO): NO